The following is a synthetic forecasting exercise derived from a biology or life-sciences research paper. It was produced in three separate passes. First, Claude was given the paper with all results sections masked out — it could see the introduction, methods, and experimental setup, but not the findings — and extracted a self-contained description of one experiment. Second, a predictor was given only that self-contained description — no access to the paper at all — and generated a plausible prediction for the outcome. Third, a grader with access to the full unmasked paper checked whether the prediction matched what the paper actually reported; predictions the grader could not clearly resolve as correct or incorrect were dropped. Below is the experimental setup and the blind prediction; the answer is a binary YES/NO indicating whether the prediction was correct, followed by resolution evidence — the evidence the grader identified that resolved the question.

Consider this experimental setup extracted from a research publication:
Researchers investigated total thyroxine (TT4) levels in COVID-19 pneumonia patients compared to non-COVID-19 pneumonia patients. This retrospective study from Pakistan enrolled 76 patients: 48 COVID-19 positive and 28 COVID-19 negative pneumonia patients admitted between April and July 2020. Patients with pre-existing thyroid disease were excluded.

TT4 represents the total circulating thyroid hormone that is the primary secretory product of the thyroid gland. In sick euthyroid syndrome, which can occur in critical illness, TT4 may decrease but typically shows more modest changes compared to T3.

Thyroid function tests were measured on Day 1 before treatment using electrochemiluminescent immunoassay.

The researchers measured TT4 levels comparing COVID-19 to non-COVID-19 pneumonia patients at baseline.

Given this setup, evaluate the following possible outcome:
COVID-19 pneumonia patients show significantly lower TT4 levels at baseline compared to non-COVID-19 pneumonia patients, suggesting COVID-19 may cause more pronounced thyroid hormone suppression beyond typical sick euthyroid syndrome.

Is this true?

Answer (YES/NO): NO